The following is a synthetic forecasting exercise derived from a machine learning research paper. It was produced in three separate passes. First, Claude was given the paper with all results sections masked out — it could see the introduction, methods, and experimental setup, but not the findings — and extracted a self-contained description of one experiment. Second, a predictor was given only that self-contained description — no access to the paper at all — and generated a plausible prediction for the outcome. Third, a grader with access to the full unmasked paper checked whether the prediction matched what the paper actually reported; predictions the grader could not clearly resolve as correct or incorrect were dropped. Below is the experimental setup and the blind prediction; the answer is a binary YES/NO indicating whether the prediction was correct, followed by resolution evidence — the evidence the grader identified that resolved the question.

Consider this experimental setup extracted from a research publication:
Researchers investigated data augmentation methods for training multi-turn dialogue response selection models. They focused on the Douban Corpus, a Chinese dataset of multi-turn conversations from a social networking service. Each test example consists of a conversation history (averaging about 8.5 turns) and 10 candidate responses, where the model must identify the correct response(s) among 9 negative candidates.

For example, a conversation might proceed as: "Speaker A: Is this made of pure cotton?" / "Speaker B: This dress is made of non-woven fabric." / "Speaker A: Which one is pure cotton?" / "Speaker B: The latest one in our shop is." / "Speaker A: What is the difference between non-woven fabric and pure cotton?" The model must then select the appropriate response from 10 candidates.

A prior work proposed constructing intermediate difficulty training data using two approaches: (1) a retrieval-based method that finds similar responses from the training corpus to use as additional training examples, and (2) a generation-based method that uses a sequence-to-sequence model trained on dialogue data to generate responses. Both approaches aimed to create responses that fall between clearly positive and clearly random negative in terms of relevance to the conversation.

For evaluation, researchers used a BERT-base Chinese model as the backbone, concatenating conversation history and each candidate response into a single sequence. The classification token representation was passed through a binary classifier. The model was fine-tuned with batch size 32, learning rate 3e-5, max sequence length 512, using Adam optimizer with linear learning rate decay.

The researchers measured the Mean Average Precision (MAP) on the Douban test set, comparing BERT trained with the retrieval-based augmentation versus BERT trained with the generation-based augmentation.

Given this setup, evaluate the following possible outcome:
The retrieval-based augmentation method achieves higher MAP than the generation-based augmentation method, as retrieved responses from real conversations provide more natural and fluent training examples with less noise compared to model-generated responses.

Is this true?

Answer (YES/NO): YES